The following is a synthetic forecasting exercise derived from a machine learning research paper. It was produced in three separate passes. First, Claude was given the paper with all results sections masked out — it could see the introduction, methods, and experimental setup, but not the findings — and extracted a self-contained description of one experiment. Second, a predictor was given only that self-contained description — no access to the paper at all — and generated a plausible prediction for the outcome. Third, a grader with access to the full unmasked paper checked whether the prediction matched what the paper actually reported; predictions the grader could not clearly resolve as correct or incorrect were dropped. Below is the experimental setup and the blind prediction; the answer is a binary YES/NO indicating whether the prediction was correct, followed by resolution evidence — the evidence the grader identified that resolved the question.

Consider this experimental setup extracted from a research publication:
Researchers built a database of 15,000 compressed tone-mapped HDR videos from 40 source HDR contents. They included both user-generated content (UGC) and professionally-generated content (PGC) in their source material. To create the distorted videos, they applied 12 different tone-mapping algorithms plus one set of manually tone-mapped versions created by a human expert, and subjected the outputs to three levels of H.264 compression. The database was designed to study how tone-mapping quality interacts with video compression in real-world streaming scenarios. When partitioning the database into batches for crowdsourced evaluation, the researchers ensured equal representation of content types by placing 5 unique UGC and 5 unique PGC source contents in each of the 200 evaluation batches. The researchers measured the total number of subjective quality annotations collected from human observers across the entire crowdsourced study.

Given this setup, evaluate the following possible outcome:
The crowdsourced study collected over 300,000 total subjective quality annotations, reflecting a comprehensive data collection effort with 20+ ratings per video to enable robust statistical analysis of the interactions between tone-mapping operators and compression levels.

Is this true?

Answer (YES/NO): YES